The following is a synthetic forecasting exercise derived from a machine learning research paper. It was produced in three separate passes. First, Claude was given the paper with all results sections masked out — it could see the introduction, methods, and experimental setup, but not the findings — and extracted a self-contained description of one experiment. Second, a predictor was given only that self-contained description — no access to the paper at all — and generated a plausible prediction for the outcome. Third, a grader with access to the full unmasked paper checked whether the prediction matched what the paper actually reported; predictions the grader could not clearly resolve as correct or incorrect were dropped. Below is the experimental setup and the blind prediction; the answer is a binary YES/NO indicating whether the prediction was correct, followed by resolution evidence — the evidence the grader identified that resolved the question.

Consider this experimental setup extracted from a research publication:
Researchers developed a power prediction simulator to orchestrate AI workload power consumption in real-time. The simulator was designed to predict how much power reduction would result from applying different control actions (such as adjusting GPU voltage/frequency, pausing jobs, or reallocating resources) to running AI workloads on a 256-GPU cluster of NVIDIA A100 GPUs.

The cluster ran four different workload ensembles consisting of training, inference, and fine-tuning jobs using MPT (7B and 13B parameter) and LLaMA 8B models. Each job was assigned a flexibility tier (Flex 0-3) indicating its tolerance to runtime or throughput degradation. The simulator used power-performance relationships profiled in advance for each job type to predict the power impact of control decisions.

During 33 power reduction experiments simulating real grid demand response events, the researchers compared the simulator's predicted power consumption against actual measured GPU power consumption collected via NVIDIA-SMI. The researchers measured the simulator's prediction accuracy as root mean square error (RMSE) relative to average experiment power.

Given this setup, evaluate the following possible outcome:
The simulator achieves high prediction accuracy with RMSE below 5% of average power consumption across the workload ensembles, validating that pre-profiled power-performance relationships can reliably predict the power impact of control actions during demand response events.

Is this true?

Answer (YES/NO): YES